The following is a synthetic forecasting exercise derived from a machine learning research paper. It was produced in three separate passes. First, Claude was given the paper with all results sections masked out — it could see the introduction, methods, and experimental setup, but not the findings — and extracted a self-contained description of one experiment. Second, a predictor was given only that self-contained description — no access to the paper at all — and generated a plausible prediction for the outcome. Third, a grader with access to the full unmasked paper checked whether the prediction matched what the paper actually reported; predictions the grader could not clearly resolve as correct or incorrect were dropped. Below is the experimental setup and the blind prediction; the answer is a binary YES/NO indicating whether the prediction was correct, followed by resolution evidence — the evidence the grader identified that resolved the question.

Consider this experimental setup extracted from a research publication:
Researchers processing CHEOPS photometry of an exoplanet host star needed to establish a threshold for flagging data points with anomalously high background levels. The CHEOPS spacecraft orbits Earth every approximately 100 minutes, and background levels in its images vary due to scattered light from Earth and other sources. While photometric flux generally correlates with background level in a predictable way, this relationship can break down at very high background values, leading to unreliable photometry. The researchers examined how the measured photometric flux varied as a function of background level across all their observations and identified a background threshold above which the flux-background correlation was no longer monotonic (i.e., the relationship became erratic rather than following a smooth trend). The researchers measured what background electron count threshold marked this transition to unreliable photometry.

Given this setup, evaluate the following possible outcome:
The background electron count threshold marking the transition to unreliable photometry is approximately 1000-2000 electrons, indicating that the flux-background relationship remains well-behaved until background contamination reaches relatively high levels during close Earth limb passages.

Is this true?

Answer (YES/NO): NO